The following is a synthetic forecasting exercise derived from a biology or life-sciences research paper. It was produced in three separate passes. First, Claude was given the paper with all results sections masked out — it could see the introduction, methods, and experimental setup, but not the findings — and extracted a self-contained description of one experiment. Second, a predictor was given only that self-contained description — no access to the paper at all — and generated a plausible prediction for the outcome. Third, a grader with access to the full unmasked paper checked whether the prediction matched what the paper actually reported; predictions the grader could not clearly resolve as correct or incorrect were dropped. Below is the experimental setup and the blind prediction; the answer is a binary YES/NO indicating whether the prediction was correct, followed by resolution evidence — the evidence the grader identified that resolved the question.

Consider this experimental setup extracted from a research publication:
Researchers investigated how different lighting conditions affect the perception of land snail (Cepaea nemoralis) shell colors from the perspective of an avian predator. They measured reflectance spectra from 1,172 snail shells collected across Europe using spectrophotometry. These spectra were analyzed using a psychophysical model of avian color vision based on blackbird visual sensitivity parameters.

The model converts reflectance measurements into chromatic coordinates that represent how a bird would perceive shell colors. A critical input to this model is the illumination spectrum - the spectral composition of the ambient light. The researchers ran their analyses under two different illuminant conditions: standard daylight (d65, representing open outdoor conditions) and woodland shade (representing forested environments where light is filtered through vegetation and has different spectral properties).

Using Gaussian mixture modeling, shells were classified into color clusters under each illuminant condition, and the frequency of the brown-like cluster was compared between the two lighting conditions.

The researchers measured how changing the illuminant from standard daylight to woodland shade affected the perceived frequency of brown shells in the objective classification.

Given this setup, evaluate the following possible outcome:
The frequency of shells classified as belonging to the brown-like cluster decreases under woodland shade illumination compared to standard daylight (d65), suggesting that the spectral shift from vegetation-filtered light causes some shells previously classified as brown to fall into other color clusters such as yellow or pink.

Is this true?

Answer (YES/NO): NO